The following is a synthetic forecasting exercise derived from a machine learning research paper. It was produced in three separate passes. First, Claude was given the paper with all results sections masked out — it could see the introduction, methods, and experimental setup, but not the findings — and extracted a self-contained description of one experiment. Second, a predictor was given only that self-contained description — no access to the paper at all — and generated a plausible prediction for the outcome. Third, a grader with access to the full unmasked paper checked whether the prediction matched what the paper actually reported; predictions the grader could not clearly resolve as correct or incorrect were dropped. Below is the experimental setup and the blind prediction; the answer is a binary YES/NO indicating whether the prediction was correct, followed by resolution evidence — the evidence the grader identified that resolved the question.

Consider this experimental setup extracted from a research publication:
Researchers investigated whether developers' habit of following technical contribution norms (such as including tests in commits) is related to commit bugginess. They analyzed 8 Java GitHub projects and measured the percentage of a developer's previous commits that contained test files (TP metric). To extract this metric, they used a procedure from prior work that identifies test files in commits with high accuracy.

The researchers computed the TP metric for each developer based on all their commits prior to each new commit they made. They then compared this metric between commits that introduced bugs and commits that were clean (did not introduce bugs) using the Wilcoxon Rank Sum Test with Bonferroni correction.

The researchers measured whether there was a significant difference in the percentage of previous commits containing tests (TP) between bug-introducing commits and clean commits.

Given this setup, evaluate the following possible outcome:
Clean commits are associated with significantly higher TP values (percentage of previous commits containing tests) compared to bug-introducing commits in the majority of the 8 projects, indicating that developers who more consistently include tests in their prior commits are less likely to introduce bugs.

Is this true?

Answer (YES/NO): NO